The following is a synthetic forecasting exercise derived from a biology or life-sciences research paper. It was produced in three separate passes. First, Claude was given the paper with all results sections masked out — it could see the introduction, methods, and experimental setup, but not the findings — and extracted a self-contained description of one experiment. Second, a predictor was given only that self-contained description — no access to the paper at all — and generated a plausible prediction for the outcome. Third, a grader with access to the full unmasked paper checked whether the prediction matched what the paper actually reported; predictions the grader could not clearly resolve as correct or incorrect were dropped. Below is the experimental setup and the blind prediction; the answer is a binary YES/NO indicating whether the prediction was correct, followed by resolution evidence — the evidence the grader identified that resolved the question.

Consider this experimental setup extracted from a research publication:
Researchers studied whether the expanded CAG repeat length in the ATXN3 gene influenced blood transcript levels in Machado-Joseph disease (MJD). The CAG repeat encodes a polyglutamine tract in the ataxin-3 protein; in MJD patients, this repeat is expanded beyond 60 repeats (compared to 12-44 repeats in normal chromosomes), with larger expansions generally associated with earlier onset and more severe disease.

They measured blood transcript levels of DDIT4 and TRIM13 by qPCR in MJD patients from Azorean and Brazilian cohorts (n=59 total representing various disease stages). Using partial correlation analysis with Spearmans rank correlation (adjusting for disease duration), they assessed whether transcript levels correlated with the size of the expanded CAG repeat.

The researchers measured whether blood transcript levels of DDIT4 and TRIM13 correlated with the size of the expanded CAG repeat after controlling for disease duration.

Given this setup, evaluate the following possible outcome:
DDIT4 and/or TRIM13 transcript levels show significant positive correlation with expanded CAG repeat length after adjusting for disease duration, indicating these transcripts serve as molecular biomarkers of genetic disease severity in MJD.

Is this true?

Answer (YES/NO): NO